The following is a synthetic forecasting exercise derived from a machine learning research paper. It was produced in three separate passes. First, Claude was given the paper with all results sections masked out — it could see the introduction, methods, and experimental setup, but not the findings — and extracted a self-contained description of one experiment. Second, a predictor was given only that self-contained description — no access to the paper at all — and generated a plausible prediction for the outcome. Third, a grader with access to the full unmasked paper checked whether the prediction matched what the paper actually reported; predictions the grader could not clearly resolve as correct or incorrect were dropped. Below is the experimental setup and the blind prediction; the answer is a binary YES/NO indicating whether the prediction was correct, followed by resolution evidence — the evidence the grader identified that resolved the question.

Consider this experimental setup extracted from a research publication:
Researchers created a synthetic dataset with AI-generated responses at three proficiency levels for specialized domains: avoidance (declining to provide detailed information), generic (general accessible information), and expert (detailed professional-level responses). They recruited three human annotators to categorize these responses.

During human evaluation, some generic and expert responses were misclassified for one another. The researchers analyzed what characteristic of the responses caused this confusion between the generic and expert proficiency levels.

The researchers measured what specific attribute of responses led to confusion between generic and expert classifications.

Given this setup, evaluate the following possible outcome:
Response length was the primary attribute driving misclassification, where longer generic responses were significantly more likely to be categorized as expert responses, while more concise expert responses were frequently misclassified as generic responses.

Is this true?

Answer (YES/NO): NO